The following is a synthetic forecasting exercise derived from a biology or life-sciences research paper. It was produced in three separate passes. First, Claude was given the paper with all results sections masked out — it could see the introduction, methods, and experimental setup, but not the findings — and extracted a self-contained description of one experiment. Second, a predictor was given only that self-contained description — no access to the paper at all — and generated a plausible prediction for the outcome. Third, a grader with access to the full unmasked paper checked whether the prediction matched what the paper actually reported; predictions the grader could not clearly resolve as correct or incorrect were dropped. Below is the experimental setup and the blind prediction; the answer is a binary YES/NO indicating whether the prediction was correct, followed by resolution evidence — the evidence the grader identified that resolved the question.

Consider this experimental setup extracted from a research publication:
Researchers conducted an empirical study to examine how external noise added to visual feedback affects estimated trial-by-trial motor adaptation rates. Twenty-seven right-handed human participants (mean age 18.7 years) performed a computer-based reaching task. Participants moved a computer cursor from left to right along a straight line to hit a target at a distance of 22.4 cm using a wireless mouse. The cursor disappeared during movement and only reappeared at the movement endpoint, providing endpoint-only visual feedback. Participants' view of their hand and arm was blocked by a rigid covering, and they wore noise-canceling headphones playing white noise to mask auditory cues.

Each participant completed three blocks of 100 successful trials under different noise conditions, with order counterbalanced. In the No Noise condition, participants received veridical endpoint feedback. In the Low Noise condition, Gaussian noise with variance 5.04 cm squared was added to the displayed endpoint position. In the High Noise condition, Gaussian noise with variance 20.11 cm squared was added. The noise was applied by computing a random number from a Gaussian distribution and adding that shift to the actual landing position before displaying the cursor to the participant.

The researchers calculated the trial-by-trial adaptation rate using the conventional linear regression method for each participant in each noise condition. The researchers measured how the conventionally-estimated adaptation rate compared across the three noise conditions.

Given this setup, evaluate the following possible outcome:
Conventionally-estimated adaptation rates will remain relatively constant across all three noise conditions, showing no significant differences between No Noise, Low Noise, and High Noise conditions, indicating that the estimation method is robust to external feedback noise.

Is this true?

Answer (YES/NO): YES